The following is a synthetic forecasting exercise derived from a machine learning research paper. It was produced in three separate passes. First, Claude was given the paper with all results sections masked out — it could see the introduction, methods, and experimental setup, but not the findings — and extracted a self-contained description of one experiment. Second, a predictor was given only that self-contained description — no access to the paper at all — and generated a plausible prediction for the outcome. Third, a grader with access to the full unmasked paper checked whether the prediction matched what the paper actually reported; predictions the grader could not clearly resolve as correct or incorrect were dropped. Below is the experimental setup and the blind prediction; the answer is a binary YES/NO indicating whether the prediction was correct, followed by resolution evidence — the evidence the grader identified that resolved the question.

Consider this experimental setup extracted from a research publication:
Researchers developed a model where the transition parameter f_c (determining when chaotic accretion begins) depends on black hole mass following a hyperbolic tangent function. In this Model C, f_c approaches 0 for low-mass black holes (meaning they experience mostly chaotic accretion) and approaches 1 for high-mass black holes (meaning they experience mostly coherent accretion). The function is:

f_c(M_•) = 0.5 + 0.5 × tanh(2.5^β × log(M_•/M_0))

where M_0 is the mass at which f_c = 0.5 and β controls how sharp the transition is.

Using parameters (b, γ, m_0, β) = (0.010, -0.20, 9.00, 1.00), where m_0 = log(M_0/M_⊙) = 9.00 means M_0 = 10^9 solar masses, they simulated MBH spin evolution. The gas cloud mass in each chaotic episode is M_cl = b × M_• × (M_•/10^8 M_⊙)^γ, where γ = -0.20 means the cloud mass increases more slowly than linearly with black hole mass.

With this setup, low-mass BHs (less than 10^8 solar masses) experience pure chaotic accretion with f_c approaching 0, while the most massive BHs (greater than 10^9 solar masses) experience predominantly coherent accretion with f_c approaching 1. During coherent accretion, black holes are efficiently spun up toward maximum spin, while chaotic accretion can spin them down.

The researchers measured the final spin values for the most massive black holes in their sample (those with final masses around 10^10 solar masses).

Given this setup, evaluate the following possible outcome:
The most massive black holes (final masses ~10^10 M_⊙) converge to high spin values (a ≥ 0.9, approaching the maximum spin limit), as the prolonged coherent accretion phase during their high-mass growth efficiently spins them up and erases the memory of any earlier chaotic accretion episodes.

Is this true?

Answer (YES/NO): YES